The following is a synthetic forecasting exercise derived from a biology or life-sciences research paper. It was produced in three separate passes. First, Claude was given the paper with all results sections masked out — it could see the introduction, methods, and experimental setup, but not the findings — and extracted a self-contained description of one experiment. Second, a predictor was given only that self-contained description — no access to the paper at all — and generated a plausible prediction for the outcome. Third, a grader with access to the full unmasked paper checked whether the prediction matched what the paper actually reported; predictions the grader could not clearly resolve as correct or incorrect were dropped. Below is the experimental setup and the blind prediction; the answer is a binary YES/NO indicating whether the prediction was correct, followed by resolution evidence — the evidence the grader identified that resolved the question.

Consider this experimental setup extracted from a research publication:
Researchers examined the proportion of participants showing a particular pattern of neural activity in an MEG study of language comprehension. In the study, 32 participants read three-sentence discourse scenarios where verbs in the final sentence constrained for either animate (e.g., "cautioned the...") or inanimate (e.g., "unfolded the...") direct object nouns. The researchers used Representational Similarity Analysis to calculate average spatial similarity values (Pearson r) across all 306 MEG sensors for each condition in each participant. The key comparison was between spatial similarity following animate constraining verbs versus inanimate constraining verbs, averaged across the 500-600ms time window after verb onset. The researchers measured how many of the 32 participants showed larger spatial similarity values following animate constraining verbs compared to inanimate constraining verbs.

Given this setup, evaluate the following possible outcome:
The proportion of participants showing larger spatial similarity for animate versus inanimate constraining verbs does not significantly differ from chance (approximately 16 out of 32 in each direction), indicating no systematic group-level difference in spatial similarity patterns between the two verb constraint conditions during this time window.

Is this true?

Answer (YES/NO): NO